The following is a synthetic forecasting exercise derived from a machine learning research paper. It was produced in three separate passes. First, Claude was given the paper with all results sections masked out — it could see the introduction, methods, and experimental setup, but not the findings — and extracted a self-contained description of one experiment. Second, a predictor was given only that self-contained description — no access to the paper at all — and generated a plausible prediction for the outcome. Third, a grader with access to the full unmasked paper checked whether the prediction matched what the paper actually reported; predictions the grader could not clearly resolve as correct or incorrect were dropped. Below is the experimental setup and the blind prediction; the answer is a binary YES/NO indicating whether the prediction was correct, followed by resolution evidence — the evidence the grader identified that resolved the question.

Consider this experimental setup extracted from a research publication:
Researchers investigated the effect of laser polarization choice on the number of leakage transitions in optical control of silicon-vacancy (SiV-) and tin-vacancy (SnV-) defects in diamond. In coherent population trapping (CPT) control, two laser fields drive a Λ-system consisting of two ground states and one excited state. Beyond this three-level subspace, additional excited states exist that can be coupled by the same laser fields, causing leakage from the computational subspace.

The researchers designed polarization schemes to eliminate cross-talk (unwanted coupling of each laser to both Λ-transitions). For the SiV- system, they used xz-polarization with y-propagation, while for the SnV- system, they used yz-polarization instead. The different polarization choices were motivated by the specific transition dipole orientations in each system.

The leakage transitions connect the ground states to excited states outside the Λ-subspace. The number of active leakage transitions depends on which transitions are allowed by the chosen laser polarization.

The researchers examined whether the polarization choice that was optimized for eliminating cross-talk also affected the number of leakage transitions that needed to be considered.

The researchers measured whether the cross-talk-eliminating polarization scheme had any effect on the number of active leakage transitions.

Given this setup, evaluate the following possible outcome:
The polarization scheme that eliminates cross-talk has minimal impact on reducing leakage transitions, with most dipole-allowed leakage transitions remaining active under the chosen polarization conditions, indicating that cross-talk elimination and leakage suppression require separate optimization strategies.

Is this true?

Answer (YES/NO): NO